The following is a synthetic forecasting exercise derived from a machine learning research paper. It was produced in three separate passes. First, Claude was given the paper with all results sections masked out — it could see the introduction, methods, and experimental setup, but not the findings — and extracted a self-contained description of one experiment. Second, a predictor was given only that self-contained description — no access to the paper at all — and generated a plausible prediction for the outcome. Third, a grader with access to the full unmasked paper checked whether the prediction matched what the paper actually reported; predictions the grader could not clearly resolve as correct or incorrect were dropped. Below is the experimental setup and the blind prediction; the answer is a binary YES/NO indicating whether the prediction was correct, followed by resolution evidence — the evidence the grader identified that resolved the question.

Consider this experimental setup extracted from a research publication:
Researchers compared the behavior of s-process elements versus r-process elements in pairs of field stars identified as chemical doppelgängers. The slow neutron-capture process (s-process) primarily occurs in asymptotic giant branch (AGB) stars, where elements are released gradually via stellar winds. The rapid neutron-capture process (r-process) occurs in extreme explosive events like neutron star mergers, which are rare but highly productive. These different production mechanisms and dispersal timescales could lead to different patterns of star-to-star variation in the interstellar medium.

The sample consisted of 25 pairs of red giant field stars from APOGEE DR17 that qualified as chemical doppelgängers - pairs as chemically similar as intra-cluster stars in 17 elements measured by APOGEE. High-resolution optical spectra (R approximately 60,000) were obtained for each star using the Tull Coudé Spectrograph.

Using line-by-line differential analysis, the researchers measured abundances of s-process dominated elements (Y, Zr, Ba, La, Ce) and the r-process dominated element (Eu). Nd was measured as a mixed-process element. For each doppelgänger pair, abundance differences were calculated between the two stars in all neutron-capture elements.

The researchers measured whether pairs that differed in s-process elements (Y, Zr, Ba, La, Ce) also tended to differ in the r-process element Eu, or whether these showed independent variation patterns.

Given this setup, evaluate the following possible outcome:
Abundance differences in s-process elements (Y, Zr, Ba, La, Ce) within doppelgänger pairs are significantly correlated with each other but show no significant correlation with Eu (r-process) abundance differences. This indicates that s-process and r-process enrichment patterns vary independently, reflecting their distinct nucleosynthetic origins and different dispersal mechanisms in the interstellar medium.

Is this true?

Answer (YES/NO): YES